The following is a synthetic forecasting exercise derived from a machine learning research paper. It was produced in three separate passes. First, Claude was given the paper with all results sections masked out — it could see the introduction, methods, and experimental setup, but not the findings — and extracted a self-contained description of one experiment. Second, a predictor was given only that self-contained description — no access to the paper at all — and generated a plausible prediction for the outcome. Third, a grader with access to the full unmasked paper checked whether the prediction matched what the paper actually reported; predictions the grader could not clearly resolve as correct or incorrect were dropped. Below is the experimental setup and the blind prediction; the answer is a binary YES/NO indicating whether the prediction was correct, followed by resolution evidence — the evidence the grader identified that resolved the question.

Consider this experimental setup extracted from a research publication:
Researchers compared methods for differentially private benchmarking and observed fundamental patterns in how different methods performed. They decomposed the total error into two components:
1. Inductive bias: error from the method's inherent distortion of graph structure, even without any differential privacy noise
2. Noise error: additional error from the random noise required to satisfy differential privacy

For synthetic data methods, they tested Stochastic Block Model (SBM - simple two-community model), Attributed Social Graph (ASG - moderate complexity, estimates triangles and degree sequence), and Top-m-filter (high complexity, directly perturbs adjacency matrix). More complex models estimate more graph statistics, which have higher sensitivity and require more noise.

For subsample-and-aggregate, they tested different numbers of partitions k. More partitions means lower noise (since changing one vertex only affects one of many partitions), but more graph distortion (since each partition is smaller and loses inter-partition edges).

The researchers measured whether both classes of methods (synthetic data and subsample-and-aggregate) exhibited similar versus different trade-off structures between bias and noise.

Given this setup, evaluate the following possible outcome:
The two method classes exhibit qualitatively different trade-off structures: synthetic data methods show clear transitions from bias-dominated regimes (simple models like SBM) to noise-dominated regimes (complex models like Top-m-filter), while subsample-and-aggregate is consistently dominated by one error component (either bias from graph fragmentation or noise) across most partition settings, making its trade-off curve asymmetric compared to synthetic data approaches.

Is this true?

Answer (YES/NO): NO